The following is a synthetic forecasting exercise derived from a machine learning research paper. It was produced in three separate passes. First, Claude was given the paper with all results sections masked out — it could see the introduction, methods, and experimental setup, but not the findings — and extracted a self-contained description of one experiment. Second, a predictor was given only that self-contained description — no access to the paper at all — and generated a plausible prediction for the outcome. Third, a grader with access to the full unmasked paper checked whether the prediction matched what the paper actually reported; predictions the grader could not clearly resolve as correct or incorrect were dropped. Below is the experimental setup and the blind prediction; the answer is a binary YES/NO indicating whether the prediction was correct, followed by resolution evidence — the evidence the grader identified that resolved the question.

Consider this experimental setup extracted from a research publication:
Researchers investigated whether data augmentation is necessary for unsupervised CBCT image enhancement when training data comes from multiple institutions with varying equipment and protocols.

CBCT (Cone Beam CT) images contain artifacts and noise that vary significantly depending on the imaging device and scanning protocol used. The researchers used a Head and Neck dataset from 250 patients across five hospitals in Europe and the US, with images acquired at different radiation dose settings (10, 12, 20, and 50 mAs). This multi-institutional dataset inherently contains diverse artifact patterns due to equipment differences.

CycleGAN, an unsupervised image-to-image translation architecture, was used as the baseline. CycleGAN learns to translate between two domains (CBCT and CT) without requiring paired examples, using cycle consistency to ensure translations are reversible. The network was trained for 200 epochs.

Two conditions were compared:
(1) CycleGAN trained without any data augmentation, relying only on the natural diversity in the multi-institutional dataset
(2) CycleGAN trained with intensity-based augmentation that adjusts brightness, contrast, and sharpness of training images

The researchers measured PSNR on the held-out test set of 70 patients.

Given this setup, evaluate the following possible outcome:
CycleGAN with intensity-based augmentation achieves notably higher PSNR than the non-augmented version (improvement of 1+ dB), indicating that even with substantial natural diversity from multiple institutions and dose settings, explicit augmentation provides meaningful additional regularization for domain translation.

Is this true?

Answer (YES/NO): YES